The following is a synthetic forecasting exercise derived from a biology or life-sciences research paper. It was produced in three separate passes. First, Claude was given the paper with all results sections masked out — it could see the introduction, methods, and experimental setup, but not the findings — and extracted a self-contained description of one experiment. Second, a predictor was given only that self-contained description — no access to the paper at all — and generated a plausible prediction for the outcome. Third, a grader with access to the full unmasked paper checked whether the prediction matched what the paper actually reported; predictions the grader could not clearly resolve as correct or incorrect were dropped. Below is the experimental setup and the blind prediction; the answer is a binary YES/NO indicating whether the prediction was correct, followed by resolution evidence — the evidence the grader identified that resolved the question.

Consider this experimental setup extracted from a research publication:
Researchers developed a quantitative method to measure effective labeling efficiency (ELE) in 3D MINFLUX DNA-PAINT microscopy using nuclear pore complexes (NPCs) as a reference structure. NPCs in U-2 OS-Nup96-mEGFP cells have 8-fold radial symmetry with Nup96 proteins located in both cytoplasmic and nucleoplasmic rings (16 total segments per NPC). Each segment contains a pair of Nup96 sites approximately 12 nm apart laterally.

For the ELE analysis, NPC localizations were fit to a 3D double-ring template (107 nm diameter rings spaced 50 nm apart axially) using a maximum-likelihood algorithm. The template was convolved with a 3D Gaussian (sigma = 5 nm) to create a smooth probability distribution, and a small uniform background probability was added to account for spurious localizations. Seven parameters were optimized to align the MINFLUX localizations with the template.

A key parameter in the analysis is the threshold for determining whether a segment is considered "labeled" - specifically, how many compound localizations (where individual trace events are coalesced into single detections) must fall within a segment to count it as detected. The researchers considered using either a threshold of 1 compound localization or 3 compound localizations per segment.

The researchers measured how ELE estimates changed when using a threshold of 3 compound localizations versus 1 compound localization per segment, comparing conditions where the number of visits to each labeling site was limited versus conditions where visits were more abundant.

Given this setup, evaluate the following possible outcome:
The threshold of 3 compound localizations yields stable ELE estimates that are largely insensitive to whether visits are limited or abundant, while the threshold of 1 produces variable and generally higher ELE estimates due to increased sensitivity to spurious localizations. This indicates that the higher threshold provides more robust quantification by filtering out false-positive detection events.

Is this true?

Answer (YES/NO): NO